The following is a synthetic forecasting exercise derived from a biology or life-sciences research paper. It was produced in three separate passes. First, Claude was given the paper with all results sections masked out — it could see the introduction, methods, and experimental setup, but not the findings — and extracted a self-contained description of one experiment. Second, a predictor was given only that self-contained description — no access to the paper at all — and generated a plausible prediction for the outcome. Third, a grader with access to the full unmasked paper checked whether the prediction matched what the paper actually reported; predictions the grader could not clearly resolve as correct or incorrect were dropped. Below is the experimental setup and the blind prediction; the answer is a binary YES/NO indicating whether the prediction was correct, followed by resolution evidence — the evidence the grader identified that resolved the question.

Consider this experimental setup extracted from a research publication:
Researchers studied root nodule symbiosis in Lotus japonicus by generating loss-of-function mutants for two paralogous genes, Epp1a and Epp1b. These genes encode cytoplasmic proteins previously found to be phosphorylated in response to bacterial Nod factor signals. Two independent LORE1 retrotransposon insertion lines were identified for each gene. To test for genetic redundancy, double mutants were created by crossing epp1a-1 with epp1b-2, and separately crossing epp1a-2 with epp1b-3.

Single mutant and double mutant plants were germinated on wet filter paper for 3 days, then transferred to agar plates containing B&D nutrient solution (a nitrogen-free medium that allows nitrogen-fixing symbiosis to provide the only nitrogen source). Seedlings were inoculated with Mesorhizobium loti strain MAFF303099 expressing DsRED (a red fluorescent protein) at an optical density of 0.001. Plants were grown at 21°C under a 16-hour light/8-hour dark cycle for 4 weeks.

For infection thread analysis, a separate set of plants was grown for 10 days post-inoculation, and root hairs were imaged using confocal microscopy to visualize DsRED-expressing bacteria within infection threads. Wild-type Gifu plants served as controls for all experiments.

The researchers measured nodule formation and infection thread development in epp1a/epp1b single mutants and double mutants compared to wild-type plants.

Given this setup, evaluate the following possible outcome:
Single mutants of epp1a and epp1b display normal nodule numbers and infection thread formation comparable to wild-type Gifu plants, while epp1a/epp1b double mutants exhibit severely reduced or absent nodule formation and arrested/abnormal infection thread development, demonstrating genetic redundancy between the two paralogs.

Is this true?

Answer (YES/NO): NO